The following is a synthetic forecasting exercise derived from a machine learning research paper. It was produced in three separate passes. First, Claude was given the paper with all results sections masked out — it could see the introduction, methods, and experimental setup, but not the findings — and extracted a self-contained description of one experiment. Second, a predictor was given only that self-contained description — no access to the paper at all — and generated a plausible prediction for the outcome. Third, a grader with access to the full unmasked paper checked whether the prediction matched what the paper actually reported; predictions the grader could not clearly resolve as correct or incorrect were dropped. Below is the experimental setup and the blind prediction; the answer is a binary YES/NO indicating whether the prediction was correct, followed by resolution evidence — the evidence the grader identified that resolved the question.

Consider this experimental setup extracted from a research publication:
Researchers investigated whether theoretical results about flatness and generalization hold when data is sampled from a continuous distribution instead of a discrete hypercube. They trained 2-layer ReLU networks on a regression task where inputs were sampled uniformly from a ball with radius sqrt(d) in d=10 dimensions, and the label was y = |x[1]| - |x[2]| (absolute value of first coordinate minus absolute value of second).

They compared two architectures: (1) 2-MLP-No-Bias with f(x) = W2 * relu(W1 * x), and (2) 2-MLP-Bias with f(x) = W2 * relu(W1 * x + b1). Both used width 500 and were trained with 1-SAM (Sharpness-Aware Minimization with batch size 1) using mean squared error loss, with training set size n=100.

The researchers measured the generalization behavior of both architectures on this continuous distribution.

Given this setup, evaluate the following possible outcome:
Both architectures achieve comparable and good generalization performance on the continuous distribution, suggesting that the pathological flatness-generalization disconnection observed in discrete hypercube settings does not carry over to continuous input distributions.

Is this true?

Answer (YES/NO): NO